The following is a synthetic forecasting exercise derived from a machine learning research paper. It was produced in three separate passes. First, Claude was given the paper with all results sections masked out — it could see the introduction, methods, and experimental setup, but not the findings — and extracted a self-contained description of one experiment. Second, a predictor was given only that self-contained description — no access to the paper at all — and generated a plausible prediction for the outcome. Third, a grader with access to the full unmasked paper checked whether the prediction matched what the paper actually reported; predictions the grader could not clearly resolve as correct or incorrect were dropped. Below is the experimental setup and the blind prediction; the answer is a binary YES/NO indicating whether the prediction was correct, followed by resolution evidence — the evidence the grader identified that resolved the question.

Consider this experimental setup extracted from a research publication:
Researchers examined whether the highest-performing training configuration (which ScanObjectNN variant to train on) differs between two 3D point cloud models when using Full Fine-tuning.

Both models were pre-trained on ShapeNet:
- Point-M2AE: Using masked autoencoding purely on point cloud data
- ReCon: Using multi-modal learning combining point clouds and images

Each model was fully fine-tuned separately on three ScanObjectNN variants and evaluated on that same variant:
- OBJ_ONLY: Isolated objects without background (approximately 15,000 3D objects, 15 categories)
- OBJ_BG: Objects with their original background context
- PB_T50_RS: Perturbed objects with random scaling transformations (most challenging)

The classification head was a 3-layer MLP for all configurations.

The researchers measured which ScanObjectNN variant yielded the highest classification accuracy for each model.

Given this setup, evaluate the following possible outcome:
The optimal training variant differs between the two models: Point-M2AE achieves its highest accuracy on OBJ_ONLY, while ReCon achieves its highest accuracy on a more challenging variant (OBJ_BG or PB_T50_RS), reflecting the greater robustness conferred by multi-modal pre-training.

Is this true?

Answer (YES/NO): NO